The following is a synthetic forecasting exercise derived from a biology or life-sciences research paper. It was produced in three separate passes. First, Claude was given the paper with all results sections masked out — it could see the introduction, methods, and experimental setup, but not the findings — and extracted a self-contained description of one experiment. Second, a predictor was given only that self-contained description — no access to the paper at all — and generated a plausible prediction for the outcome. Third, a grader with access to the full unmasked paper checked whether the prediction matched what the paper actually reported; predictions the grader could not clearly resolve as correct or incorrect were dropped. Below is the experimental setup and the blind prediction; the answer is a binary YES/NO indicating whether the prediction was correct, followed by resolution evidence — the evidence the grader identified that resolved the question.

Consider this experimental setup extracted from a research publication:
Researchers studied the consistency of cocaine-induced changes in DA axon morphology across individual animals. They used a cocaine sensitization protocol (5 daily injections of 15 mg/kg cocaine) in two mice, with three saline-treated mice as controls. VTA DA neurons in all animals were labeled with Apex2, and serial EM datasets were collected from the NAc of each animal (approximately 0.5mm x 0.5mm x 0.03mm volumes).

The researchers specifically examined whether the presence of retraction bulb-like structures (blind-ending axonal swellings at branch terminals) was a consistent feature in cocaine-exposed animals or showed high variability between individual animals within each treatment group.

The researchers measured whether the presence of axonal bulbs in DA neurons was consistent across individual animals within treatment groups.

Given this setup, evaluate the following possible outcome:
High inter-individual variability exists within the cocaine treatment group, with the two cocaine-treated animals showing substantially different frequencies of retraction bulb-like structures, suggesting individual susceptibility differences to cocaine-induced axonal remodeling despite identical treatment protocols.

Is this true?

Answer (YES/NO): NO